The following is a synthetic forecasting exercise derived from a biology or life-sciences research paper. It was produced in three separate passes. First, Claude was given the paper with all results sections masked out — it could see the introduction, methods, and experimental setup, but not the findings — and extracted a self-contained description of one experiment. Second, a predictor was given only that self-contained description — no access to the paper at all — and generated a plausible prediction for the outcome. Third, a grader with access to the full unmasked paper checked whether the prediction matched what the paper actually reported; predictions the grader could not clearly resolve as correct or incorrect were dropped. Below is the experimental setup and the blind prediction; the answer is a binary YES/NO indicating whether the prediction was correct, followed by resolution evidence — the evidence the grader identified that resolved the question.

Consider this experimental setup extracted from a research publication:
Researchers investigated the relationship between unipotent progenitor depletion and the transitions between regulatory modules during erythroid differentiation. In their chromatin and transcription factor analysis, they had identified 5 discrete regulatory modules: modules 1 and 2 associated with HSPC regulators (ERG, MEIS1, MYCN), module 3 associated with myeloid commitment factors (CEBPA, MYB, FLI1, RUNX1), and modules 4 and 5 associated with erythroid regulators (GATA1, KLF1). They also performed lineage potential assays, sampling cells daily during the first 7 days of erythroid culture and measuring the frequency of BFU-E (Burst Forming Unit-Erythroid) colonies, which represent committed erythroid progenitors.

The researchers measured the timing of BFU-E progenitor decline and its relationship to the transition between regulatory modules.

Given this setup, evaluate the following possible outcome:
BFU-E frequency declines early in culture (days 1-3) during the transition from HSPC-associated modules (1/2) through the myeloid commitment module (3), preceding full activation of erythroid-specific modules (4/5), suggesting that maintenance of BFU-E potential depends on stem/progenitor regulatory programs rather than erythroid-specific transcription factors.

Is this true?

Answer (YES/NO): NO